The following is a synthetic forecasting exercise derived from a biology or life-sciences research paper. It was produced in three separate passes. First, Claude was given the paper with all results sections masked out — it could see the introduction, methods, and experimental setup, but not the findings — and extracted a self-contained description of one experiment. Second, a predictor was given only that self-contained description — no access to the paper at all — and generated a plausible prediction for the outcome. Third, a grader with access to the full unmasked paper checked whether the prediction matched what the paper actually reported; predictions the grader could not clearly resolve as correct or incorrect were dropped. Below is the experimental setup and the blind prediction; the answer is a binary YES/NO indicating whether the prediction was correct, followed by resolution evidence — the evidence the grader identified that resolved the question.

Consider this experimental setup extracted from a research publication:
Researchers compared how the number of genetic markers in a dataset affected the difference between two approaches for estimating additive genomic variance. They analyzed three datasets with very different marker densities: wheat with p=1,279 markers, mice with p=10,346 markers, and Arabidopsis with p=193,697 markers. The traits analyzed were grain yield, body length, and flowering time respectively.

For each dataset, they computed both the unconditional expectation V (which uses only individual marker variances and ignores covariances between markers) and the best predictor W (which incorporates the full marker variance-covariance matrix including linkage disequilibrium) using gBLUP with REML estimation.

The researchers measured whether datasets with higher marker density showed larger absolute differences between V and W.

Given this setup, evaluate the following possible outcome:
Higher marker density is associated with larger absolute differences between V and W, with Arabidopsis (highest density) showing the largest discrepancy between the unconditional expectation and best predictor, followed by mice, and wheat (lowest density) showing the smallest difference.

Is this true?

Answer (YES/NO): NO